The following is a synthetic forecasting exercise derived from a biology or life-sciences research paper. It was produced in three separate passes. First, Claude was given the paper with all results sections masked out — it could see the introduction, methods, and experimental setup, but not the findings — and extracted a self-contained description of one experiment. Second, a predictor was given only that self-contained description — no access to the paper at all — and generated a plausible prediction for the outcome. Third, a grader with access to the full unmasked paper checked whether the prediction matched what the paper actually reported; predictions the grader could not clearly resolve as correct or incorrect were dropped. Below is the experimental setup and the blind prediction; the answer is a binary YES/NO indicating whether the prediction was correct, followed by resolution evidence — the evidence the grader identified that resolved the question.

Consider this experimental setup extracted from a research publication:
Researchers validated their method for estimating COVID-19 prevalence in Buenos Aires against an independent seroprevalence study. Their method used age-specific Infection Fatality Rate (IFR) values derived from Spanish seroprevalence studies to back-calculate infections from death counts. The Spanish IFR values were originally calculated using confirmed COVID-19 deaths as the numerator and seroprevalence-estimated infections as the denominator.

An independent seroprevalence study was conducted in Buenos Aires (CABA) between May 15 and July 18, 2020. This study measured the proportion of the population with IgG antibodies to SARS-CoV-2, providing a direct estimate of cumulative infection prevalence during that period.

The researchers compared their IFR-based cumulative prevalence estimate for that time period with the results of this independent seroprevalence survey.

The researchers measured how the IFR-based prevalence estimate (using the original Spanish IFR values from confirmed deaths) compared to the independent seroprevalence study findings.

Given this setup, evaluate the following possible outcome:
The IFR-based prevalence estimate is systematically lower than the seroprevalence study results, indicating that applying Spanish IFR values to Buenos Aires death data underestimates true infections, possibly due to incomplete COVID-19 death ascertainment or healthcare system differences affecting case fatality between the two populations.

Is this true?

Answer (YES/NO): NO